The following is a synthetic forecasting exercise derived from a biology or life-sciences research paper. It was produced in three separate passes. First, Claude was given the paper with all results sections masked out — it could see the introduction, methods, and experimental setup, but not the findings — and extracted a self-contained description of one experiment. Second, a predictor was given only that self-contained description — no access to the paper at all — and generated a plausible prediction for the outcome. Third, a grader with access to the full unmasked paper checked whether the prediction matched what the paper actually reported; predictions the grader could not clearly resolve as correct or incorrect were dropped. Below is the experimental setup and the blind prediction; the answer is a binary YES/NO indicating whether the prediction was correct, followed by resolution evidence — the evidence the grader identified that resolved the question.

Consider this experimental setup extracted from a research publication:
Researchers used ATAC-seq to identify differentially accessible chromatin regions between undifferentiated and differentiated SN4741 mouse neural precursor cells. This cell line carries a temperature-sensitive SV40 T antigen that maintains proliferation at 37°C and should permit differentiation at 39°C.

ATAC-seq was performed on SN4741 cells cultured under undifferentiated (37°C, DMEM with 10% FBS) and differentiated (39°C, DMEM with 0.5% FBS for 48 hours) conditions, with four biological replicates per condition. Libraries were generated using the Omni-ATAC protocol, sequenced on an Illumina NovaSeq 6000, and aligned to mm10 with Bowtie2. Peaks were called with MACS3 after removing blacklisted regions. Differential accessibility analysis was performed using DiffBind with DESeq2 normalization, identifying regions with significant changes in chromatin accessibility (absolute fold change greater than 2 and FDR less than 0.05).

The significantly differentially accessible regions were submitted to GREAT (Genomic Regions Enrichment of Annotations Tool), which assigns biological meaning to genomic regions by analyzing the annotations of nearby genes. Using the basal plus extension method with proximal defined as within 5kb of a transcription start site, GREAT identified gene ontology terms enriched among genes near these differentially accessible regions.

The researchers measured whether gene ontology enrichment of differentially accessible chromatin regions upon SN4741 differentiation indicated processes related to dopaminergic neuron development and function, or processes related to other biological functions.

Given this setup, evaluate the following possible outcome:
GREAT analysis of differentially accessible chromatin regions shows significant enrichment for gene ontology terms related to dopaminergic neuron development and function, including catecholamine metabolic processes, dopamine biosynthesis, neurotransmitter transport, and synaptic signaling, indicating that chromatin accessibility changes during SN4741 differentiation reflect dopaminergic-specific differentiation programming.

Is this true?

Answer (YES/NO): NO